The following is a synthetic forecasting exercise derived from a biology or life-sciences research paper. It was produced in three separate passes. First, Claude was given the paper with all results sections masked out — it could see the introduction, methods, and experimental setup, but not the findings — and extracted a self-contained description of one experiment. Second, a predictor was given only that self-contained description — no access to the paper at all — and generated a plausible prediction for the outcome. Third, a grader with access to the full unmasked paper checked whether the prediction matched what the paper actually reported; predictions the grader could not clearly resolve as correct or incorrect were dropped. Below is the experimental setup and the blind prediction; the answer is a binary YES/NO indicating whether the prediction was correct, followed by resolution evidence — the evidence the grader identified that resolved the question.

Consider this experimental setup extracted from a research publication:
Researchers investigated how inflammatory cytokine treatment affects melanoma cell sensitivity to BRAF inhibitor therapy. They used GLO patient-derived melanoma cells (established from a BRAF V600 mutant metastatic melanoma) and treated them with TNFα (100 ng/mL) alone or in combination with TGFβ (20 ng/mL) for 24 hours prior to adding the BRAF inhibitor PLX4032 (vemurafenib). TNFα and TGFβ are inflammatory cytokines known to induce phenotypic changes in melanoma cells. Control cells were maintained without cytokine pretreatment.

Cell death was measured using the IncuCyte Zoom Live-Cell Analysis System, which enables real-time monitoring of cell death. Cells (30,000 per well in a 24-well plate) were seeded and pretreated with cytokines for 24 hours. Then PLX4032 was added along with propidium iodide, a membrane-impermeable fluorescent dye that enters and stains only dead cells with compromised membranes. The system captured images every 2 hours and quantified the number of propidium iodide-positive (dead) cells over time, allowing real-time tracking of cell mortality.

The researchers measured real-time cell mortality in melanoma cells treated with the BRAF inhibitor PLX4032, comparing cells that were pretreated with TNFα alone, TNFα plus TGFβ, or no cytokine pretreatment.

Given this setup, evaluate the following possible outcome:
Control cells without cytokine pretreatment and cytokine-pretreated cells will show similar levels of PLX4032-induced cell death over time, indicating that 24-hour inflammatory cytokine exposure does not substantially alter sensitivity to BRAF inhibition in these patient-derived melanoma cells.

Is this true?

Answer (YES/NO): NO